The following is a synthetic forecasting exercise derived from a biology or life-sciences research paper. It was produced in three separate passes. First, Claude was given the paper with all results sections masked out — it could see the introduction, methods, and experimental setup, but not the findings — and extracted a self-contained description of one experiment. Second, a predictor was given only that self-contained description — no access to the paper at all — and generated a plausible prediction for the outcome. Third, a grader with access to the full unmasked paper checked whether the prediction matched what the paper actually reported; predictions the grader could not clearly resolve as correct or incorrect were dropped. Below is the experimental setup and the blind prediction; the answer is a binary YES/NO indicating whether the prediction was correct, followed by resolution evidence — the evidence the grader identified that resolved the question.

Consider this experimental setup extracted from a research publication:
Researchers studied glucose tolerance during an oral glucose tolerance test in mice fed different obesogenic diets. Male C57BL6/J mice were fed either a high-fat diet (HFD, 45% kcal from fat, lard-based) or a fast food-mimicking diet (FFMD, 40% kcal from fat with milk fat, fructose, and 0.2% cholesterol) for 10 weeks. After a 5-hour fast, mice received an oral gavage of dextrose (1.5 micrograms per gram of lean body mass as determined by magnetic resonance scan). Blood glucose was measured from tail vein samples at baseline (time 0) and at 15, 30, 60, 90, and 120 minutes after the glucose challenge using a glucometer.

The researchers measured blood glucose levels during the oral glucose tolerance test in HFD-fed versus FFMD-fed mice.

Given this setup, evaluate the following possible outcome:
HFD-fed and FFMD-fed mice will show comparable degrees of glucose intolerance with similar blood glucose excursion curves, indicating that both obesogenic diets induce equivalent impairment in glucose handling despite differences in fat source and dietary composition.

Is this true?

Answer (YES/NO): NO